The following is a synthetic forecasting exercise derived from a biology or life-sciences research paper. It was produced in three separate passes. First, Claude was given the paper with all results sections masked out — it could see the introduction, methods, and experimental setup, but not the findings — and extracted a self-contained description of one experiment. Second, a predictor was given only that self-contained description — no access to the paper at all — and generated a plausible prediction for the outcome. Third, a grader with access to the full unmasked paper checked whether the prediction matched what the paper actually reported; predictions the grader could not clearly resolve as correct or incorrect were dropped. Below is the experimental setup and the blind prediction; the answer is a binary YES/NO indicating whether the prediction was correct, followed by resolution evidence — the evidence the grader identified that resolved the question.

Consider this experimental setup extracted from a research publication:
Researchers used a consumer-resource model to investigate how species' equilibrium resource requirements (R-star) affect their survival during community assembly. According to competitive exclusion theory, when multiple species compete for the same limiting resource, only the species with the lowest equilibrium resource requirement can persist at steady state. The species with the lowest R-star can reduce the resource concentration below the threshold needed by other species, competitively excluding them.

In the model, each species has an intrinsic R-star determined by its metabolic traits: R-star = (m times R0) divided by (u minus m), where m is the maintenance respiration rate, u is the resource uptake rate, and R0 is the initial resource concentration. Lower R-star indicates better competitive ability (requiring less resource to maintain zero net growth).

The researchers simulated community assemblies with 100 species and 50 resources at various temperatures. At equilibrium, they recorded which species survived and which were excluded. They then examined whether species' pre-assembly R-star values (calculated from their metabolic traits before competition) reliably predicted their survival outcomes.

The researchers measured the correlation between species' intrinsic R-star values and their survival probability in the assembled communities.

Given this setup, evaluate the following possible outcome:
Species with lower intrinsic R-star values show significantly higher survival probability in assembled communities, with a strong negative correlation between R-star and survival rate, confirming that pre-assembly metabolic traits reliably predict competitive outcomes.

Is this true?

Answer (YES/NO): YES